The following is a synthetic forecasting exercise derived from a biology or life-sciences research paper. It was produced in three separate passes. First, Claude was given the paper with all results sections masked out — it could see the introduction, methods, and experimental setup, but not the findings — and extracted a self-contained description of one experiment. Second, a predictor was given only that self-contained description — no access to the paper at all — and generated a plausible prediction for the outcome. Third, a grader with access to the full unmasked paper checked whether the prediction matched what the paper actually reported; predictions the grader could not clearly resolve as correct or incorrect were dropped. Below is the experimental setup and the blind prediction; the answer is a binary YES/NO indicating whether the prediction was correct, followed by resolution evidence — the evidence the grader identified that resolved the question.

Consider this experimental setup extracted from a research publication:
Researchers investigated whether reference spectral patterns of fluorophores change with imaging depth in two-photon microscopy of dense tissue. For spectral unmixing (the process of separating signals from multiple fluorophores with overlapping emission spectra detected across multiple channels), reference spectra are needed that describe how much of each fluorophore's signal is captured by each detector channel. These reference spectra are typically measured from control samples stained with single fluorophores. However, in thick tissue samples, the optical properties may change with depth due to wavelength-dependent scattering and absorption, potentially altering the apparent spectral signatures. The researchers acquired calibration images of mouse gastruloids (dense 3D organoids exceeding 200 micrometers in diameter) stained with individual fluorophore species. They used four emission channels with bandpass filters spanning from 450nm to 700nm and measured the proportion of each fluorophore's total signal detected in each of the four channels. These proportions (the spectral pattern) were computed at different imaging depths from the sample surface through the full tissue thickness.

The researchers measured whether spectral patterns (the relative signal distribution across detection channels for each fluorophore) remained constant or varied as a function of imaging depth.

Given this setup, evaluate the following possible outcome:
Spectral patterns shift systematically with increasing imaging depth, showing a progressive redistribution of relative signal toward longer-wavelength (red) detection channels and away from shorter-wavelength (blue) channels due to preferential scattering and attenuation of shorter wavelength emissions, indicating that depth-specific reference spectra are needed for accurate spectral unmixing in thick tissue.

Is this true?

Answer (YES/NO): YES